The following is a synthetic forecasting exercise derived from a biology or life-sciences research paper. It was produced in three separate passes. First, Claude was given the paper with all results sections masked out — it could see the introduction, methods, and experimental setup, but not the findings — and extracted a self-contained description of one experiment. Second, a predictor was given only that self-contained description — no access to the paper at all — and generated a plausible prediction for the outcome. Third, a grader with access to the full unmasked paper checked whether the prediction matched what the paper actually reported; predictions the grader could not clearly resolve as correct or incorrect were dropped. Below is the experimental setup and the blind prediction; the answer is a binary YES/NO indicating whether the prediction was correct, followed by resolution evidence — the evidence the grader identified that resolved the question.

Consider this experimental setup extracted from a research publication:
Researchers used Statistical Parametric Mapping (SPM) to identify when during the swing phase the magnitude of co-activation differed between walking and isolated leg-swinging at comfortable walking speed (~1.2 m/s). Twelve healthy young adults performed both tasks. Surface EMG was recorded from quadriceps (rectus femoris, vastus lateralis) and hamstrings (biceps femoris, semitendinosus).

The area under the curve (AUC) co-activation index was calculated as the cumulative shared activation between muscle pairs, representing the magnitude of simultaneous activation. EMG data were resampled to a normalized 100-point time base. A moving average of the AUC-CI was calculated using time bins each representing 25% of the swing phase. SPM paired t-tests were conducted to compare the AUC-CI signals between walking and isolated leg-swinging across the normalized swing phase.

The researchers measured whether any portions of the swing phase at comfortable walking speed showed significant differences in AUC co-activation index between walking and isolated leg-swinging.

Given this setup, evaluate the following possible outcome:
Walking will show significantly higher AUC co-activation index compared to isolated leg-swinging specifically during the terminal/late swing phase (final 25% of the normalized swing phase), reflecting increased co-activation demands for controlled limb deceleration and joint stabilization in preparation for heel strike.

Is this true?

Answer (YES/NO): YES